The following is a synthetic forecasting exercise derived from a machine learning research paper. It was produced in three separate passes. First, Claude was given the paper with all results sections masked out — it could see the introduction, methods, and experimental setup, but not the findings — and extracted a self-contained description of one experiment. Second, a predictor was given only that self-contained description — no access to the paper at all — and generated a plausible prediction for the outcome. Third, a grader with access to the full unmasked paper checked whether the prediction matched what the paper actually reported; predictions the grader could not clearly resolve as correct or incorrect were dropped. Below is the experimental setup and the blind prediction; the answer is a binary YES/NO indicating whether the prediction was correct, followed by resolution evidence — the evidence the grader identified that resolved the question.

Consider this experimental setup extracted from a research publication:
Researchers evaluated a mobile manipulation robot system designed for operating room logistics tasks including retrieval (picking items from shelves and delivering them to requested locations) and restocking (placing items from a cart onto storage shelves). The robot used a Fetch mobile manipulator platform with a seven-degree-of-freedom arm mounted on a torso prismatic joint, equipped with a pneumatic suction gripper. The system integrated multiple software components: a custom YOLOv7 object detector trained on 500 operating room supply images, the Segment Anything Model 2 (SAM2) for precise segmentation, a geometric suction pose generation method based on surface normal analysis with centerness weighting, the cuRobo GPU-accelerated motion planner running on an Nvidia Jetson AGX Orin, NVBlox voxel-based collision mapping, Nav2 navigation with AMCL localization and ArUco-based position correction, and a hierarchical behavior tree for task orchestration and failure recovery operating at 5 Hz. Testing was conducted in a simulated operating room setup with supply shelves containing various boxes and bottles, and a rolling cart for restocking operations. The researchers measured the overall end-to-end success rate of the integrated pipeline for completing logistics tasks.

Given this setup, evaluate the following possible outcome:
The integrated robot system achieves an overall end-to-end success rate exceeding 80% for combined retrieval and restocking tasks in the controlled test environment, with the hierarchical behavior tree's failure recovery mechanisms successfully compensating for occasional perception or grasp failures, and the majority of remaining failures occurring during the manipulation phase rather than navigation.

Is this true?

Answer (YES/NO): NO